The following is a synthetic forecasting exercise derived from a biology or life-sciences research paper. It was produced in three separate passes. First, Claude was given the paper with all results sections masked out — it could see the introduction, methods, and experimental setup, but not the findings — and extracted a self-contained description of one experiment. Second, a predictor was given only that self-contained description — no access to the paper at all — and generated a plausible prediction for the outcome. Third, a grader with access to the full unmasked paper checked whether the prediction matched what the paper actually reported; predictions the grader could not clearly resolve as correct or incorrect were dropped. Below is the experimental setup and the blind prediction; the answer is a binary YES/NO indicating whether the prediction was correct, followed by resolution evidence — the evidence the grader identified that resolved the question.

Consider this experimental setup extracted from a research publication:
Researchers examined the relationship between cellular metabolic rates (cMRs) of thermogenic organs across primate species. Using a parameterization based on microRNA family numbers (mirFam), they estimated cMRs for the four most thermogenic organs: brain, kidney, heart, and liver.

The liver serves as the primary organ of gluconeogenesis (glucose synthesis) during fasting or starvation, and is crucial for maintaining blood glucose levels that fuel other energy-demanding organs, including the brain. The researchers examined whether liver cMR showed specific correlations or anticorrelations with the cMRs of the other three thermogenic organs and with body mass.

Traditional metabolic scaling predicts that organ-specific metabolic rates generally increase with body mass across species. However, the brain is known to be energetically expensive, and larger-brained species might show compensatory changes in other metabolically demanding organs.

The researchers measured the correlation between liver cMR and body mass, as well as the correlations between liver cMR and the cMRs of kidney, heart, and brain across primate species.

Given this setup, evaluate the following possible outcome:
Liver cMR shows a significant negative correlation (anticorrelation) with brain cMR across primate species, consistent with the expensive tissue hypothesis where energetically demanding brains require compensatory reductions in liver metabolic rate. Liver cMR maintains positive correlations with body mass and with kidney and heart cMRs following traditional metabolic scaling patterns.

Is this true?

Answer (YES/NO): NO